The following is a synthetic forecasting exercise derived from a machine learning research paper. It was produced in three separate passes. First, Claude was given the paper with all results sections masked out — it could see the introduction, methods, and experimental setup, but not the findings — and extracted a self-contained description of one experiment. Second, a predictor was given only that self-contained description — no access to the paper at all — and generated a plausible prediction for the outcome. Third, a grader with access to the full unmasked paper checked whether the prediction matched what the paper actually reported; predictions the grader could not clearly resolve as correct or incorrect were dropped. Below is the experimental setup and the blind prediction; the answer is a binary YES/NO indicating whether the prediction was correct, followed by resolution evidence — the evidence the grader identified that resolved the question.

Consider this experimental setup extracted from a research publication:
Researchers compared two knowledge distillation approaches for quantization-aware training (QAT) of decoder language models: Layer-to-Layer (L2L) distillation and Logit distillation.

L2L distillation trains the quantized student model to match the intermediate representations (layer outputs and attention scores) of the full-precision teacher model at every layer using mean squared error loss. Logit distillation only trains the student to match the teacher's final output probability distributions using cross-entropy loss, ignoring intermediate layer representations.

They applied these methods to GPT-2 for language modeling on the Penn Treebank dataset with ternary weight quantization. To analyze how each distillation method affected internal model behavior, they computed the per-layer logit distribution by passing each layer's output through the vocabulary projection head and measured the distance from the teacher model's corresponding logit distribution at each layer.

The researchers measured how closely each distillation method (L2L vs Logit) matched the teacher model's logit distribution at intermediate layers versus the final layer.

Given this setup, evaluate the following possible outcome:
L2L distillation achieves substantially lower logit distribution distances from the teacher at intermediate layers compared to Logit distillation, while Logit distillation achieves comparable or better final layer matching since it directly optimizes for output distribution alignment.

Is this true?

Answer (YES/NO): YES